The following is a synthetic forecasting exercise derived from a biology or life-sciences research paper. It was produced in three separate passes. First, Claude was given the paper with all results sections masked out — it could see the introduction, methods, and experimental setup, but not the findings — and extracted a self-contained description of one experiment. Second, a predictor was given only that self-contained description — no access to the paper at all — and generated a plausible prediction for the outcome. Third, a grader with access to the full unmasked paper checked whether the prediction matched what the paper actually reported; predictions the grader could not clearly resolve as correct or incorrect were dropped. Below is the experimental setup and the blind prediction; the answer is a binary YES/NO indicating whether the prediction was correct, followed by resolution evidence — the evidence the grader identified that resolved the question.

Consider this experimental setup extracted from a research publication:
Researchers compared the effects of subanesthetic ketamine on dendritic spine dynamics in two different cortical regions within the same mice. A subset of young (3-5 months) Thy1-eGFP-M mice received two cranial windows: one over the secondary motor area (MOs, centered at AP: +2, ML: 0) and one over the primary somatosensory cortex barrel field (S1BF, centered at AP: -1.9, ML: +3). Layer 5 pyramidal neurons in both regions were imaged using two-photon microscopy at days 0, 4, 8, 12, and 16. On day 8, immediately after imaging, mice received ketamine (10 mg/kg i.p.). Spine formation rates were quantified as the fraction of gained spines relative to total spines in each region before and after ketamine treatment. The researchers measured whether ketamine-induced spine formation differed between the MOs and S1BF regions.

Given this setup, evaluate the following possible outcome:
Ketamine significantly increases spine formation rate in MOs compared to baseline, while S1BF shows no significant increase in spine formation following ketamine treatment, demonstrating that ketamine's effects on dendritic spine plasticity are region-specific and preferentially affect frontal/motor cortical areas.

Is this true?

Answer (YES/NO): YES